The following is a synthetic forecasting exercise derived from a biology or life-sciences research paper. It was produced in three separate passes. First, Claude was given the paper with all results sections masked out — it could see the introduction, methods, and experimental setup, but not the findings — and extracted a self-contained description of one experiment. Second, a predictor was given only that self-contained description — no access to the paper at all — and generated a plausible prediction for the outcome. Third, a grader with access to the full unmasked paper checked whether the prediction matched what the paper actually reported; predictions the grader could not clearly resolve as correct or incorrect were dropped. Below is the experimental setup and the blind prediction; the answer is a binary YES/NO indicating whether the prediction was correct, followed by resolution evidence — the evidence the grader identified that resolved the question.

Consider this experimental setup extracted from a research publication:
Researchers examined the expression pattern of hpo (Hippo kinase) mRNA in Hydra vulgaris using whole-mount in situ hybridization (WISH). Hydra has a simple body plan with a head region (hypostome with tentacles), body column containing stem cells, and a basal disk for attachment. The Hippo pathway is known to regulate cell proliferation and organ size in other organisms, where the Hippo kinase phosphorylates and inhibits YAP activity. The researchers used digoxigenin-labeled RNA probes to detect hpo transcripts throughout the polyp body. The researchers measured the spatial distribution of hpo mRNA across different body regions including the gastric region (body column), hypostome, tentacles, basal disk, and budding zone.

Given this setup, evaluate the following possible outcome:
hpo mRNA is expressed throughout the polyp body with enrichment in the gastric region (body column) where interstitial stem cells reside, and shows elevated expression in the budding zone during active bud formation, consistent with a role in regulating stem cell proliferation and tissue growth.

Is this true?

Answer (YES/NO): NO